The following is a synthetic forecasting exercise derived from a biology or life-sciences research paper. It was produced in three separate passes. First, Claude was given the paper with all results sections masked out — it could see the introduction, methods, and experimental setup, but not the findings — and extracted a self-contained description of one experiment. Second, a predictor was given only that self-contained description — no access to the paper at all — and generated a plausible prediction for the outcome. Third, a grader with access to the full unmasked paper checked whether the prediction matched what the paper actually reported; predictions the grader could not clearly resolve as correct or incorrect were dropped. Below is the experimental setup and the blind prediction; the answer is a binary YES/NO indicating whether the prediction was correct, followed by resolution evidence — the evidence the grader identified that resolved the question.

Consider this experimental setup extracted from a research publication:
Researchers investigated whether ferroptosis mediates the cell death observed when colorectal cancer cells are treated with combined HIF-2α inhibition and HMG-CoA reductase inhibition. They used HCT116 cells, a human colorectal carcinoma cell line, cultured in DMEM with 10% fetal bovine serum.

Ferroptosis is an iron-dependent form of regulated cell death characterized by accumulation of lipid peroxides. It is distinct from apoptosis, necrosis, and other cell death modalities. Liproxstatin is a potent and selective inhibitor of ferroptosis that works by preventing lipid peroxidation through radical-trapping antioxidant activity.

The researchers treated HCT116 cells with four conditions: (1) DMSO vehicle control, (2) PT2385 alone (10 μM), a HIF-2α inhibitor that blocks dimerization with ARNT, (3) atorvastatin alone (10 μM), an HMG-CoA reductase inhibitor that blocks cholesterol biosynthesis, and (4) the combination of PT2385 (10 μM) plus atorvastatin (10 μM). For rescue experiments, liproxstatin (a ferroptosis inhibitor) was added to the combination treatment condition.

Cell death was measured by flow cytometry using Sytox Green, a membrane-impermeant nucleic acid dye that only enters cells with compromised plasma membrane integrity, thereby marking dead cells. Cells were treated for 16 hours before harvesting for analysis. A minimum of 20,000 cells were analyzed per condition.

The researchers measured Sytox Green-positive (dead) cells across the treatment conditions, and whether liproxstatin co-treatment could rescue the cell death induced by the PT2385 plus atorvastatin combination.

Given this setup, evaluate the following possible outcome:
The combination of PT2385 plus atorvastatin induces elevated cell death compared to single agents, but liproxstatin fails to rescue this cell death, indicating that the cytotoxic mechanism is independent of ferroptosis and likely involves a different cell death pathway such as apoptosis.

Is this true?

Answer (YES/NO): NO